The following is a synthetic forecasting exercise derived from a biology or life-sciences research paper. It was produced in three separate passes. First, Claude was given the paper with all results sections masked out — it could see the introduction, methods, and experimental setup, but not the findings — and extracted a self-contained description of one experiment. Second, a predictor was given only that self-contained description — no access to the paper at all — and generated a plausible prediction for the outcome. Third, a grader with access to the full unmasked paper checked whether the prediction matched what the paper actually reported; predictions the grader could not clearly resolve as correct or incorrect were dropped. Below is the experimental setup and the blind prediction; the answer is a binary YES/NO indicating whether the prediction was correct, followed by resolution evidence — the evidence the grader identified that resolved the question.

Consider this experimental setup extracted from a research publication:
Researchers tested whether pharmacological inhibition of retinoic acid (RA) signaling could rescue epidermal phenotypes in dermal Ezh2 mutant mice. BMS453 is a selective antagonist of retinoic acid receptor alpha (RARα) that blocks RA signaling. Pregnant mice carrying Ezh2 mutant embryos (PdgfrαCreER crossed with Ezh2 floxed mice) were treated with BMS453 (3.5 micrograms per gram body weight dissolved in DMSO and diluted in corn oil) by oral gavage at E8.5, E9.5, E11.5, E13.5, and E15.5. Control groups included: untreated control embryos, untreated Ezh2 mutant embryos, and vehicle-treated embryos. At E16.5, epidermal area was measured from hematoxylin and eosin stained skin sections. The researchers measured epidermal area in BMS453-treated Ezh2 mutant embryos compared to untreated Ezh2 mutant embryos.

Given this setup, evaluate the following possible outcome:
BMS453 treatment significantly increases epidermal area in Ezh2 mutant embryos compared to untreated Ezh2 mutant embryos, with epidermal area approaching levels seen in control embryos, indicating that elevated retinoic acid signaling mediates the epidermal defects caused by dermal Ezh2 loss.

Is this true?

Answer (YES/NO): NO